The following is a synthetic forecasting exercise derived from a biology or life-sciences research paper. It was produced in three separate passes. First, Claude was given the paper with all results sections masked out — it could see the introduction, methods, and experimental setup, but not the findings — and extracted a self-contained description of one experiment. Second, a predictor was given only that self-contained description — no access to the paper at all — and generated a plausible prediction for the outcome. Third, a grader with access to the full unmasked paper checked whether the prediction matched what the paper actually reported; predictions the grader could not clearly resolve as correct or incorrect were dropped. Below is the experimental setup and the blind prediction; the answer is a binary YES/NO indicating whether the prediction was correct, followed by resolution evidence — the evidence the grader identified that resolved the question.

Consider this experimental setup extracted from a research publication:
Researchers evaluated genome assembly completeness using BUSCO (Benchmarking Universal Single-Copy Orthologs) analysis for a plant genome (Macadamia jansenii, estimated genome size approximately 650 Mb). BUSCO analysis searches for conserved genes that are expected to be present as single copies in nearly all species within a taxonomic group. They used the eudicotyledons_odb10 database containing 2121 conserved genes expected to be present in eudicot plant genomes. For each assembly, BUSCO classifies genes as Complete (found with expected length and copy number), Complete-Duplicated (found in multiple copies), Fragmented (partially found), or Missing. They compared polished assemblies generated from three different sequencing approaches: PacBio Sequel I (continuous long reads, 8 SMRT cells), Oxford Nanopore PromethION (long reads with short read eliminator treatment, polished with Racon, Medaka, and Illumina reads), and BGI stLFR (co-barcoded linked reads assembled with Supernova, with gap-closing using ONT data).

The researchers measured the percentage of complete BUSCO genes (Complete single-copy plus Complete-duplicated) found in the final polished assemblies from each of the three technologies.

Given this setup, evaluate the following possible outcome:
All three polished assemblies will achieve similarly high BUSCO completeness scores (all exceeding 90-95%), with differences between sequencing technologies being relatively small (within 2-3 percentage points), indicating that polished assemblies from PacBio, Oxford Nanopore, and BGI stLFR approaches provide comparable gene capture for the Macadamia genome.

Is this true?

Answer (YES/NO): NO